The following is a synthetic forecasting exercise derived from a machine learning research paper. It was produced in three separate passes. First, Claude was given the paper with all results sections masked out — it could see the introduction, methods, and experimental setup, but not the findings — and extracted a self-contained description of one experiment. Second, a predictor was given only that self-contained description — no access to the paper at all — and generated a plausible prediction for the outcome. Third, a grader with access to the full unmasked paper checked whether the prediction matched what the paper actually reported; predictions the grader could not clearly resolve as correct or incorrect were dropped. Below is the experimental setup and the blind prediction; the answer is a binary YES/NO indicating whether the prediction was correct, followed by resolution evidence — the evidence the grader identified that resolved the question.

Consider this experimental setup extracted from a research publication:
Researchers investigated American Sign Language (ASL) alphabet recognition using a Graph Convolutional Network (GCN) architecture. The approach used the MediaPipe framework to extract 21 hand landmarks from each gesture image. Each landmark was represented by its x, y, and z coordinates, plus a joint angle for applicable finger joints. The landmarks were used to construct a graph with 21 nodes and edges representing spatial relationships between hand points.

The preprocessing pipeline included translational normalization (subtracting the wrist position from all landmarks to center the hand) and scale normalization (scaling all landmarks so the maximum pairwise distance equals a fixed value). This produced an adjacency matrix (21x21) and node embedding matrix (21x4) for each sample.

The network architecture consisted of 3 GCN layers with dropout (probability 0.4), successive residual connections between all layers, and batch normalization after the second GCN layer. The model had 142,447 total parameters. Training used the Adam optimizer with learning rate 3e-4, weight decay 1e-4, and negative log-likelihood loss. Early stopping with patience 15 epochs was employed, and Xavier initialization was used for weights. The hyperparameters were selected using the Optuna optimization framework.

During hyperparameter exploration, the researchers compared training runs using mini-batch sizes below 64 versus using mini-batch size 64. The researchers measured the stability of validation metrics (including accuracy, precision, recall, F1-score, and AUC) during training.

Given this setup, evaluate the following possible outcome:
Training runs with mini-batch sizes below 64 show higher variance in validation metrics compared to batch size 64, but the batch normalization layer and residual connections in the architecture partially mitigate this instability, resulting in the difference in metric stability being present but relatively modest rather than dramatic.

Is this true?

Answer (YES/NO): NO